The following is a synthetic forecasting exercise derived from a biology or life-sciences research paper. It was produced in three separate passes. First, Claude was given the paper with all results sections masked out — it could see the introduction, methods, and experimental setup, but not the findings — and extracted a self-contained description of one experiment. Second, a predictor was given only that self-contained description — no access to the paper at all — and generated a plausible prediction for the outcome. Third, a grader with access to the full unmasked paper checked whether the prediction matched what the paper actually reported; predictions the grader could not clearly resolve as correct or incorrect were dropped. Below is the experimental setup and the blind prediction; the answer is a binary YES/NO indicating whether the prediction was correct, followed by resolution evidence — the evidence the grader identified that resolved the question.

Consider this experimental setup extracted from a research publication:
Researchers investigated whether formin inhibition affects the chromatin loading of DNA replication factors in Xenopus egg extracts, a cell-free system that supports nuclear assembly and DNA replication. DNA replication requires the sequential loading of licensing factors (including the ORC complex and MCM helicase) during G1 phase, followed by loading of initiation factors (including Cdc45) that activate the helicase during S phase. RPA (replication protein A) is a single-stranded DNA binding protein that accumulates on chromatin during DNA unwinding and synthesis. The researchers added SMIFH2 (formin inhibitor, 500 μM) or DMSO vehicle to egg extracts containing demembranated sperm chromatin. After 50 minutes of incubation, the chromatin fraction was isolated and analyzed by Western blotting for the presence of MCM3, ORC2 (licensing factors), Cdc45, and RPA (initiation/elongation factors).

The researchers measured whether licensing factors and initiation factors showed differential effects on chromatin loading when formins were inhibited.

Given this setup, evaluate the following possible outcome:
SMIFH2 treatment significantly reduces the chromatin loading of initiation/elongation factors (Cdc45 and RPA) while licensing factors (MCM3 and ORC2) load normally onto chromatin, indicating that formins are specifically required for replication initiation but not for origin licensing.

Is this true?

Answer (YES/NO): YES